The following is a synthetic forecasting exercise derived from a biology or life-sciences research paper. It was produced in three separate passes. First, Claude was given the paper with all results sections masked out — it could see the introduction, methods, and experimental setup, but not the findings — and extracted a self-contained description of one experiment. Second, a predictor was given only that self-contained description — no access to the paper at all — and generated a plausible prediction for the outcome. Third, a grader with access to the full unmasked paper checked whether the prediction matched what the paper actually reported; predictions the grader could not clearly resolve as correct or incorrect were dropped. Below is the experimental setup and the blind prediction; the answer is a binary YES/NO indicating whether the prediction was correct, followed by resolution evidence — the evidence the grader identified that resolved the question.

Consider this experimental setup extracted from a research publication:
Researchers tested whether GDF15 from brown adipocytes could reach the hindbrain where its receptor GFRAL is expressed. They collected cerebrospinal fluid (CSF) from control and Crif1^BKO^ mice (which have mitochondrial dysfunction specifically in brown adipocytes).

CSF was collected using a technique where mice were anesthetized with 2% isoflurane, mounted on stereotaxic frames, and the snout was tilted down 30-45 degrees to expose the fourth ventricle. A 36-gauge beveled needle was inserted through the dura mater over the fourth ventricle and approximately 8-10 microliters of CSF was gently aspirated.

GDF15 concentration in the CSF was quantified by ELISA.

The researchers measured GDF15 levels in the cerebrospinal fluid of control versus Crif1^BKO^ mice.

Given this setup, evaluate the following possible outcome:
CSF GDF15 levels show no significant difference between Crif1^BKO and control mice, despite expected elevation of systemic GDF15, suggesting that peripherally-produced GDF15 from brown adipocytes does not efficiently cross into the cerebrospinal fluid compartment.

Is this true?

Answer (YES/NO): NO